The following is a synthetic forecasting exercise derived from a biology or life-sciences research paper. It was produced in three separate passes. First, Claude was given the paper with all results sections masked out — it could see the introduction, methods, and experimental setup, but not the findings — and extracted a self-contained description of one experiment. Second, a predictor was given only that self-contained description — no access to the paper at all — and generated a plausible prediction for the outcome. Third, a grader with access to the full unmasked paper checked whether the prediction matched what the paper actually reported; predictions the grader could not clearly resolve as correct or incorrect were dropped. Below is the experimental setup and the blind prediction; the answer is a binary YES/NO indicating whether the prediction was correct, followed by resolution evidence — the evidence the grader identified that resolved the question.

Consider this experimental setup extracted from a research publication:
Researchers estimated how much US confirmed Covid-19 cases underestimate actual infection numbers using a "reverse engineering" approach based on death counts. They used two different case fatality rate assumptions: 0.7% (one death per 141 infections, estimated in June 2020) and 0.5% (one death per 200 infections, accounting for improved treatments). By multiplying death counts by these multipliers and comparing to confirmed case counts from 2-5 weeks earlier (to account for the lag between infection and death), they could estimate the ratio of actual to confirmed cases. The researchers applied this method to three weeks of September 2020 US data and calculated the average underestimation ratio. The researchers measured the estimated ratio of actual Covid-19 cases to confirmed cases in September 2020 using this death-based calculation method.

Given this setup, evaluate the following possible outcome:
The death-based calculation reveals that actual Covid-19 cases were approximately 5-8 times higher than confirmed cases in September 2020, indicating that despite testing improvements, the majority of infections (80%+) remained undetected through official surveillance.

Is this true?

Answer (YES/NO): NO